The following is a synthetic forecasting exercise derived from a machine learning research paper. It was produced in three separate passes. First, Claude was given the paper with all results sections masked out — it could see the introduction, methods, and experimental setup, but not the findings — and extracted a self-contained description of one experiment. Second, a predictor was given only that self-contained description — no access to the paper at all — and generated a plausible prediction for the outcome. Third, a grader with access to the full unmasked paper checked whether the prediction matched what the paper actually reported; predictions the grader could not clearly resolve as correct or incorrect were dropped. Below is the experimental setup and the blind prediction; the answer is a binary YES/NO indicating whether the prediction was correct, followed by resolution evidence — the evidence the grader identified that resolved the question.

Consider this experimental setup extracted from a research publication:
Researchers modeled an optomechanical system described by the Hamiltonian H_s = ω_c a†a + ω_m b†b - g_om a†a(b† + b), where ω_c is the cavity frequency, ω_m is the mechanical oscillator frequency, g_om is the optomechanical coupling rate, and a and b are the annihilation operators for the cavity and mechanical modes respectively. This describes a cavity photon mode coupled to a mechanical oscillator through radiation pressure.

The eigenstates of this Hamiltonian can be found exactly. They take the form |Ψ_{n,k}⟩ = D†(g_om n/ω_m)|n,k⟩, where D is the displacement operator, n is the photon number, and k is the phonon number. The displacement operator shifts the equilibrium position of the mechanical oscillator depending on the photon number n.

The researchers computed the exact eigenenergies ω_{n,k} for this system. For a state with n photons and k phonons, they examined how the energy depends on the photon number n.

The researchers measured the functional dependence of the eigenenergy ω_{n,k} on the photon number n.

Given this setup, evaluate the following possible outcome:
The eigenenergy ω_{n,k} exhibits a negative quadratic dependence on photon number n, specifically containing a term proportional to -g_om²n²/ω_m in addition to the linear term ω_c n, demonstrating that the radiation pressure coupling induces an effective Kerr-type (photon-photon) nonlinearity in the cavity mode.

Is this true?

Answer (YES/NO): YES